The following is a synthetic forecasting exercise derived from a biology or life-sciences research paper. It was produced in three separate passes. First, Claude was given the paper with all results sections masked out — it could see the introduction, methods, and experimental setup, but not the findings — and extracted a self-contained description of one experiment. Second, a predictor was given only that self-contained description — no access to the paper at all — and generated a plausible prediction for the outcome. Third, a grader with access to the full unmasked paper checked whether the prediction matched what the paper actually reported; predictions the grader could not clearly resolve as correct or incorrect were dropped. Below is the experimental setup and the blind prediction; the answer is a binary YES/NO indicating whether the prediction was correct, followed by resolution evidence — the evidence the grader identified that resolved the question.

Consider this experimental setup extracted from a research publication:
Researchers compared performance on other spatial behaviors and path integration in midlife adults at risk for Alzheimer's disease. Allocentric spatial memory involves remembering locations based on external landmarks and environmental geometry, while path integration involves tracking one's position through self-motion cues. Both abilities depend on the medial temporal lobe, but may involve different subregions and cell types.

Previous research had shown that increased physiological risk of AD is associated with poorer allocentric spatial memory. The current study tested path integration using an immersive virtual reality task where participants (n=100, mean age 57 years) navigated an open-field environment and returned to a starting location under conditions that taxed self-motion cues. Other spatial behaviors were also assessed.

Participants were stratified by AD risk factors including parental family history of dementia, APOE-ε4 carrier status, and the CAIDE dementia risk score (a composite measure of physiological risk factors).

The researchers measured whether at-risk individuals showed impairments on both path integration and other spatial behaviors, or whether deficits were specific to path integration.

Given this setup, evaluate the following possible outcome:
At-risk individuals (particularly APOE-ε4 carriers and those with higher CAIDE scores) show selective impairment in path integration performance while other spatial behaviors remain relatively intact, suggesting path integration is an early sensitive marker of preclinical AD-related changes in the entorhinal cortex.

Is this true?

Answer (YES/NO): YES